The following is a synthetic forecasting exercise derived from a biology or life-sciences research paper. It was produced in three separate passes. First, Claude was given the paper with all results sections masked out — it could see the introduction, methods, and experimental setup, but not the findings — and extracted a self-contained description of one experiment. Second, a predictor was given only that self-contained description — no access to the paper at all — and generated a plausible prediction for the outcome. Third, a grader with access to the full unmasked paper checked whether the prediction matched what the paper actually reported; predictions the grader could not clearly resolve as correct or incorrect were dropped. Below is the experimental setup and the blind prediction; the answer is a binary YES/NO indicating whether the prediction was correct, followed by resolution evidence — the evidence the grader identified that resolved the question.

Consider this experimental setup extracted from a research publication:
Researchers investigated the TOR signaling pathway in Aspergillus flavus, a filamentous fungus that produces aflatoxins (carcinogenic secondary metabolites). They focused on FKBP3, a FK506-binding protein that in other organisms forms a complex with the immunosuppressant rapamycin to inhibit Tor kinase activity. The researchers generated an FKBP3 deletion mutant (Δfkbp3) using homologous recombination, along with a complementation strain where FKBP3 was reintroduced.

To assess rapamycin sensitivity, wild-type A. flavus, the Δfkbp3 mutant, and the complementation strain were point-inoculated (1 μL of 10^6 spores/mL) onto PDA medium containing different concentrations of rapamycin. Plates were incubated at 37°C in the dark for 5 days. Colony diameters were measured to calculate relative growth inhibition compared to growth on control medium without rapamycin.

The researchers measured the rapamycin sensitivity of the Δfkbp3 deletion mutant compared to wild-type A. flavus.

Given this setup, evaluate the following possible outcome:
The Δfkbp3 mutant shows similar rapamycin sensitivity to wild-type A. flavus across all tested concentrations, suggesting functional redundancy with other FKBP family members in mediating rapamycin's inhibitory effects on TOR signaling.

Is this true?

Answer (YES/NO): NO